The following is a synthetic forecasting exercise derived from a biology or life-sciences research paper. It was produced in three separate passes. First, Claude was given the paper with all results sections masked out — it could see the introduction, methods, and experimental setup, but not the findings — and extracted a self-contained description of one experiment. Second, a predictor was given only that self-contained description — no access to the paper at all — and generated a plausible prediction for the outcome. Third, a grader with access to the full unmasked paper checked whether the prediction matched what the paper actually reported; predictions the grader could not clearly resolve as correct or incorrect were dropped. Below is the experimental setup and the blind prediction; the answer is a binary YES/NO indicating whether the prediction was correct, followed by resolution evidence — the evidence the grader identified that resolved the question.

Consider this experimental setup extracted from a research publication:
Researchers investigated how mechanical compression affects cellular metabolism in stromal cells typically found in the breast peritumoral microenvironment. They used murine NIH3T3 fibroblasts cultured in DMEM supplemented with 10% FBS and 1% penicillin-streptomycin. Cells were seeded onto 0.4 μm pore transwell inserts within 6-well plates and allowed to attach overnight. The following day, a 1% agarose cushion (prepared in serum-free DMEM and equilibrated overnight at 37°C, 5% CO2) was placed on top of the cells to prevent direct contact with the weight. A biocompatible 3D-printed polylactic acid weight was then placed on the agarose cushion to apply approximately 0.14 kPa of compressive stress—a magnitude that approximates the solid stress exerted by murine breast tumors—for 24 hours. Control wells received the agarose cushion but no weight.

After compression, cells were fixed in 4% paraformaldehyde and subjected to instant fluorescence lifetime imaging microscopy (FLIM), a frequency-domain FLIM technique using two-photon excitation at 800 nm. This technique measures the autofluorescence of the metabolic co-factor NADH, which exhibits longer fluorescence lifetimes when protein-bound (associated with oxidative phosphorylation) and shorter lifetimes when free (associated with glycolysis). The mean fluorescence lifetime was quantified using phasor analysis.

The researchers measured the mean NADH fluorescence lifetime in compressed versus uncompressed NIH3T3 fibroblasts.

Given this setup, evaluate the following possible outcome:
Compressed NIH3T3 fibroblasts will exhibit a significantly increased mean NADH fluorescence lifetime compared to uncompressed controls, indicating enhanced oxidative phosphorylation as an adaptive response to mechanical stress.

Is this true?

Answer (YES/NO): NO